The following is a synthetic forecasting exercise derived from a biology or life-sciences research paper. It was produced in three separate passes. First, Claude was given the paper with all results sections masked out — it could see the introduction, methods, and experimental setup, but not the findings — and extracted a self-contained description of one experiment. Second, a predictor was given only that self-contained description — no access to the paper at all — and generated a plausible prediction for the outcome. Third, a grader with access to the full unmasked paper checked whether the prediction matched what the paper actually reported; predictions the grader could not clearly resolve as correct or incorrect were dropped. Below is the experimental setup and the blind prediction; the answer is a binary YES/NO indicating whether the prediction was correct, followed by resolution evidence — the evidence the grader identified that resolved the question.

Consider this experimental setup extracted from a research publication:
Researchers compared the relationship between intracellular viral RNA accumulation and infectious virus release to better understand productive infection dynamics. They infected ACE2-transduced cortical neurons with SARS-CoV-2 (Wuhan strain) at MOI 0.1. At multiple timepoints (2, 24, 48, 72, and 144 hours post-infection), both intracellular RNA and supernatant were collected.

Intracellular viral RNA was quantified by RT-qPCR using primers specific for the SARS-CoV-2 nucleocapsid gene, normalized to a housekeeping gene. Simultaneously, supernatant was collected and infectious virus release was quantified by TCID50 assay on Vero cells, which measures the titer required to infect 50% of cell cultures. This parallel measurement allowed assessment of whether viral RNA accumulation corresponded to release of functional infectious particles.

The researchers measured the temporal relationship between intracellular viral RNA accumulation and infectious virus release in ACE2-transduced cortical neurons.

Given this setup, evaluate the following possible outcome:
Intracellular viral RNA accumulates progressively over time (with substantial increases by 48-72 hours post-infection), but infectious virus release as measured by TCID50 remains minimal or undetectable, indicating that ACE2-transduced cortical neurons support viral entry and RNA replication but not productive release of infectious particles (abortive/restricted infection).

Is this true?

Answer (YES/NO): NO